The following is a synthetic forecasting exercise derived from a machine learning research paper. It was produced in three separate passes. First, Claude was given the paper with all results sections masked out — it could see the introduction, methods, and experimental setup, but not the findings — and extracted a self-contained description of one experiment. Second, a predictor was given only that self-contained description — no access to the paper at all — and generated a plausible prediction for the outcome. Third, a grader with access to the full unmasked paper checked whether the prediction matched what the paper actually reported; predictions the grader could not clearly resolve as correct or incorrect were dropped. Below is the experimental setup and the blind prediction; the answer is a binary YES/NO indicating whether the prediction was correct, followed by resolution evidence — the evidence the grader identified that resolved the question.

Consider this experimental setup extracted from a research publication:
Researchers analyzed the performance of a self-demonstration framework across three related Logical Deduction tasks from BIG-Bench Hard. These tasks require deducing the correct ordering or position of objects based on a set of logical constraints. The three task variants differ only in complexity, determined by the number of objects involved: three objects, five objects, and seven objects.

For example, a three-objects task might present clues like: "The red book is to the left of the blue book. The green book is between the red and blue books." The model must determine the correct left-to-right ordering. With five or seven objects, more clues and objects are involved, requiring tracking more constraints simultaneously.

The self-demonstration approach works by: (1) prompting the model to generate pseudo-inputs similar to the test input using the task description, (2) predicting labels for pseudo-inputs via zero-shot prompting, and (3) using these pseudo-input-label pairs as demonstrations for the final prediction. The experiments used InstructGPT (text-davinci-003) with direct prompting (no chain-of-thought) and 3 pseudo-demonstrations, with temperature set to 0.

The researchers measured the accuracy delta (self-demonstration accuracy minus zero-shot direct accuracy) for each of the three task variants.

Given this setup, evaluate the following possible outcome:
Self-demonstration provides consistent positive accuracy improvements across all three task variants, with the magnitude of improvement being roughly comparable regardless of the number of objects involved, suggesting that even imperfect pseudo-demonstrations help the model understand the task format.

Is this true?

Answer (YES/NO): NO